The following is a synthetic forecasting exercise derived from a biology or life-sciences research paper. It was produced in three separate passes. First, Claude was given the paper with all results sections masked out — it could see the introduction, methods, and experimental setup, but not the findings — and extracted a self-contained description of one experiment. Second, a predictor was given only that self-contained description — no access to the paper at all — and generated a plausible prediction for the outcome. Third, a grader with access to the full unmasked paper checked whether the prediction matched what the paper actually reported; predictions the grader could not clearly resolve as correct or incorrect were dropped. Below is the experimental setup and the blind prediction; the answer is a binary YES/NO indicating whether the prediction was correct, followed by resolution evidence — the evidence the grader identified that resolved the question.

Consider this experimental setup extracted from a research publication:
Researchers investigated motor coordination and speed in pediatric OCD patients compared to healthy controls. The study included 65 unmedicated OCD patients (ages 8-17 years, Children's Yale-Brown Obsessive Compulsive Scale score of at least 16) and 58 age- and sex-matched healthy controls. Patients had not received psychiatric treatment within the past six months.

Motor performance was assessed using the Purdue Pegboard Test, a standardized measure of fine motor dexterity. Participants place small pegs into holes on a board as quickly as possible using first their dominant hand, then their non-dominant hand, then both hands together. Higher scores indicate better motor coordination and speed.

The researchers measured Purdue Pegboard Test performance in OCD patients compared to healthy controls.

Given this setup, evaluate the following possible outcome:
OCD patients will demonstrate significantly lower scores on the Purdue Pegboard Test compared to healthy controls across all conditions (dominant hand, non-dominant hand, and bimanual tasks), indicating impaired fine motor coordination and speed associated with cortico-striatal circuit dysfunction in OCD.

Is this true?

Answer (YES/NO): NO